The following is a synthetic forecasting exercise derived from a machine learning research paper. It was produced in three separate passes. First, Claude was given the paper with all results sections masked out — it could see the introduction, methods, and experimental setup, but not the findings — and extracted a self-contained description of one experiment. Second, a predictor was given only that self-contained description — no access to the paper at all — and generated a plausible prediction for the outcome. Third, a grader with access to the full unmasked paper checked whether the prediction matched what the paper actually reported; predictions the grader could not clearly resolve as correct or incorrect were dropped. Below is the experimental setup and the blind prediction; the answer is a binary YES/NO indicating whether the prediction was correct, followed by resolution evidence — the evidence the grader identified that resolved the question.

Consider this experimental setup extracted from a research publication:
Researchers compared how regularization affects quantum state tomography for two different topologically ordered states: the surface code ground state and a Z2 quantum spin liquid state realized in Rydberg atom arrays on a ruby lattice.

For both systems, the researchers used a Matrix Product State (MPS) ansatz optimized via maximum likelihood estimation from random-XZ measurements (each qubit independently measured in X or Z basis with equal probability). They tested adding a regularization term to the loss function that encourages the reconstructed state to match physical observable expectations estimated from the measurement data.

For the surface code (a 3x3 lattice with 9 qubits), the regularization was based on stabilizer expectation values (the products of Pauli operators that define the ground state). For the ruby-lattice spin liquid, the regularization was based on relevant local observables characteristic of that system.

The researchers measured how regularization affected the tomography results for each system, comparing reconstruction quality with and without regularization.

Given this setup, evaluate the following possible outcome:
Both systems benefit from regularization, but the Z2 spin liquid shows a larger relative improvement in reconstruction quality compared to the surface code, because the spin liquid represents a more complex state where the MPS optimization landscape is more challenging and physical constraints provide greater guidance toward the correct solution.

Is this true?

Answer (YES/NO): NO